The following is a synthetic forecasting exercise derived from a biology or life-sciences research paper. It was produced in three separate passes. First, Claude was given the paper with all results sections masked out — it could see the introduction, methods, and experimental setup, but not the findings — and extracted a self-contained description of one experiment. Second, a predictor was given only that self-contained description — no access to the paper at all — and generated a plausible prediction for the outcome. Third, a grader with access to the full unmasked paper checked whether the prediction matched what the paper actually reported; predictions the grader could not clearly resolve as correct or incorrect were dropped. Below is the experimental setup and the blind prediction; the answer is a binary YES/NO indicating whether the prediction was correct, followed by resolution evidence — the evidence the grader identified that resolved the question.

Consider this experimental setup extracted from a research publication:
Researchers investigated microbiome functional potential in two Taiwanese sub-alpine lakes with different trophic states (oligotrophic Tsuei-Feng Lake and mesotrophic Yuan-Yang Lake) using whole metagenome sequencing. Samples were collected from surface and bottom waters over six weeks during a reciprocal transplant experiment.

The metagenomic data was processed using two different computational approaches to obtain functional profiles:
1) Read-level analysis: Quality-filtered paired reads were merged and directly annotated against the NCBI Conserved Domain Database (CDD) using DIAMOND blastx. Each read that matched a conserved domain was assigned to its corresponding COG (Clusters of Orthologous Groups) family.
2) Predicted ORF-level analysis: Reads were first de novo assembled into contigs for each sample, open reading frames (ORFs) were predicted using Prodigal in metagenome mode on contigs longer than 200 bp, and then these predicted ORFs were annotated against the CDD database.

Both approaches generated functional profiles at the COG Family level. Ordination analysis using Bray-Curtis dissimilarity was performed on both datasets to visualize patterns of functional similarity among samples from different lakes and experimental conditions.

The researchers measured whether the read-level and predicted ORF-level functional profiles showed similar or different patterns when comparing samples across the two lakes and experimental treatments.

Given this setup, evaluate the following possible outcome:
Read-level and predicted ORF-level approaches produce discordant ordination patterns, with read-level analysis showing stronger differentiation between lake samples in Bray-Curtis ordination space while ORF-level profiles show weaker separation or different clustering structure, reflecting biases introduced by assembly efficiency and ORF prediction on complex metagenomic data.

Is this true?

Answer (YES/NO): YES